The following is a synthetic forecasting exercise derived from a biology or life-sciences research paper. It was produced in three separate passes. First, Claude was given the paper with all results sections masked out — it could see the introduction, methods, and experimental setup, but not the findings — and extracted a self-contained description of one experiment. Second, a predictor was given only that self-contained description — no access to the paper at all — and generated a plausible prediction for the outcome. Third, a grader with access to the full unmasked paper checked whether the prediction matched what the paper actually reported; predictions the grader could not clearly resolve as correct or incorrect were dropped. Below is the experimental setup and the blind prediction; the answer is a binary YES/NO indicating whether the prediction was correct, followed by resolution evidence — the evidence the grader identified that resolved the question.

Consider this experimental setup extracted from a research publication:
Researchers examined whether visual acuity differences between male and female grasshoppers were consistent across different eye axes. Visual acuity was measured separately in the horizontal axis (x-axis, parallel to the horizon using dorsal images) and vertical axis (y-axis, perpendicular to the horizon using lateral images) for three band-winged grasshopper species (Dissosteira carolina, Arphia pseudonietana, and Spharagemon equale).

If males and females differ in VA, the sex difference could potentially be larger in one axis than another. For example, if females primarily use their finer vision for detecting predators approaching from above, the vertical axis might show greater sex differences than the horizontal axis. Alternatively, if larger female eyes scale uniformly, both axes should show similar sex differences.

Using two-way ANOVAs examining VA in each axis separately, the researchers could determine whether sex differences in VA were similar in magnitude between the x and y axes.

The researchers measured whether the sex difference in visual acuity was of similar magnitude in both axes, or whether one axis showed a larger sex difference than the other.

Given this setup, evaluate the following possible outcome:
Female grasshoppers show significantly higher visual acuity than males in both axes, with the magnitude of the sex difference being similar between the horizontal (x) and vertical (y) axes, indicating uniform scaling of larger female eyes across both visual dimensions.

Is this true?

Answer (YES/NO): NO